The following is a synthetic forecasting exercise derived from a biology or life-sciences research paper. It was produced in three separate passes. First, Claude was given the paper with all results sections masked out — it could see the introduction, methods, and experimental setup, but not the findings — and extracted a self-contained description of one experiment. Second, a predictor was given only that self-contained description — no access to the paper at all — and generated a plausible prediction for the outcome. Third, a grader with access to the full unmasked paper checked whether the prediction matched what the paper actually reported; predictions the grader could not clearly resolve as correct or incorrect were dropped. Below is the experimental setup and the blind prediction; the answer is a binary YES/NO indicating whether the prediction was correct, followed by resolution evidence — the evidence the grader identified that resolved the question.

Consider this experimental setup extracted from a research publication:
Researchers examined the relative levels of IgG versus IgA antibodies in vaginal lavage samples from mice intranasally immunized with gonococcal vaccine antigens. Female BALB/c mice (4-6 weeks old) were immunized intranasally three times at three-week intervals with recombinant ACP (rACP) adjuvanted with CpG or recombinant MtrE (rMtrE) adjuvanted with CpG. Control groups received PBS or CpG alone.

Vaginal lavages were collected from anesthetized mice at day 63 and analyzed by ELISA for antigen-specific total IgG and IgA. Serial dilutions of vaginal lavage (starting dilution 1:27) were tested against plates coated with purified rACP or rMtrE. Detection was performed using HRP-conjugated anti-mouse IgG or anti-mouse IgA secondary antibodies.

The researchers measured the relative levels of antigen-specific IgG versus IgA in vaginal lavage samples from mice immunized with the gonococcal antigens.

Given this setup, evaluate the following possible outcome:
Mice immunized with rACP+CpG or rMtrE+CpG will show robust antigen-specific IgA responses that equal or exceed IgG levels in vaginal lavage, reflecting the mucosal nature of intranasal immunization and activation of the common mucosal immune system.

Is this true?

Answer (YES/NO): NO